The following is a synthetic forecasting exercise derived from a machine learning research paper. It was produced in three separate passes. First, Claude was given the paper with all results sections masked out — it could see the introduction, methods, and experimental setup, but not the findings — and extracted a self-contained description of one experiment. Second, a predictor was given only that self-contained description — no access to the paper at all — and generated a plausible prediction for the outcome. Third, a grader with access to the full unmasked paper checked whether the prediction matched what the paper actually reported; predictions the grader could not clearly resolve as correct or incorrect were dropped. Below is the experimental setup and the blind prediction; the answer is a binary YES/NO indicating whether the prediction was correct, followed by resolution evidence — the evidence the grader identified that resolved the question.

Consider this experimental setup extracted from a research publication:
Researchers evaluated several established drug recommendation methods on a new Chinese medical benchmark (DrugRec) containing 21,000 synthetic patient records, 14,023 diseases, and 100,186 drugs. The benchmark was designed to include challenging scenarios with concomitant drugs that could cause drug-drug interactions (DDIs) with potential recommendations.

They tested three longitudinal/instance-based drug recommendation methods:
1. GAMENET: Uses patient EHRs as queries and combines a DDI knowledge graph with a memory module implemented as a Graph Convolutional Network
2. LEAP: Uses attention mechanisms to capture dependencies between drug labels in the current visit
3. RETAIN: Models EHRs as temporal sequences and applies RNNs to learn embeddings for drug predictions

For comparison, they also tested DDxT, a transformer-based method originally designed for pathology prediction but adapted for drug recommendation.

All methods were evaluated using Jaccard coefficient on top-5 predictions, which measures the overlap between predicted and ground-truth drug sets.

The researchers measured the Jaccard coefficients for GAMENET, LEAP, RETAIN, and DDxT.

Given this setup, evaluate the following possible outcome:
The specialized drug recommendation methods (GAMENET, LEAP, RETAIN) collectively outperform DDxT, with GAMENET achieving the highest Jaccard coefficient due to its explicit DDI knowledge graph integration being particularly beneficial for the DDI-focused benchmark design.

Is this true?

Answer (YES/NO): NO